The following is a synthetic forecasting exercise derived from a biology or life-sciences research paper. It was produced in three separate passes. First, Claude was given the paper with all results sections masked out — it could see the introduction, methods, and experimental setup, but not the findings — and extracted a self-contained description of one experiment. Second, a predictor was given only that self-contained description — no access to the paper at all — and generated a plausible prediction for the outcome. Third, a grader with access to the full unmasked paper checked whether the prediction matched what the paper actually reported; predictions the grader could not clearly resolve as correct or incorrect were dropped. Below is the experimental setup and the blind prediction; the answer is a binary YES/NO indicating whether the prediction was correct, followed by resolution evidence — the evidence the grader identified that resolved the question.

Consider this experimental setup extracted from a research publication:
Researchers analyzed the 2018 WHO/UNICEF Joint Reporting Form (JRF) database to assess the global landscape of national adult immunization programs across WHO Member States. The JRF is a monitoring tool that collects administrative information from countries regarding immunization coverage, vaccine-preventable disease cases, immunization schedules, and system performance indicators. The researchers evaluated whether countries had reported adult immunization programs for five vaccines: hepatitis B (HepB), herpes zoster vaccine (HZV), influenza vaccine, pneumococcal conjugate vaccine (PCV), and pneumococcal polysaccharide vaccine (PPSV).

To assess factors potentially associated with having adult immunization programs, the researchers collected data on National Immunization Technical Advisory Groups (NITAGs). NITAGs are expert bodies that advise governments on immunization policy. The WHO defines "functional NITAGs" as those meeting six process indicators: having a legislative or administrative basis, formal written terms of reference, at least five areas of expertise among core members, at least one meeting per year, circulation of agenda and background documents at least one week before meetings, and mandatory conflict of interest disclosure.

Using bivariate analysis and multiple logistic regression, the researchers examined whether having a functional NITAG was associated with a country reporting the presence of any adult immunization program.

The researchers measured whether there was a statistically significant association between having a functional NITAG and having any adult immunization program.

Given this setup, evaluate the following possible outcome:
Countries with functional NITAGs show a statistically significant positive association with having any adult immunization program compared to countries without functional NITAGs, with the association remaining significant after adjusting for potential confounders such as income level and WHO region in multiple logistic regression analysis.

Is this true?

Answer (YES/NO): YES